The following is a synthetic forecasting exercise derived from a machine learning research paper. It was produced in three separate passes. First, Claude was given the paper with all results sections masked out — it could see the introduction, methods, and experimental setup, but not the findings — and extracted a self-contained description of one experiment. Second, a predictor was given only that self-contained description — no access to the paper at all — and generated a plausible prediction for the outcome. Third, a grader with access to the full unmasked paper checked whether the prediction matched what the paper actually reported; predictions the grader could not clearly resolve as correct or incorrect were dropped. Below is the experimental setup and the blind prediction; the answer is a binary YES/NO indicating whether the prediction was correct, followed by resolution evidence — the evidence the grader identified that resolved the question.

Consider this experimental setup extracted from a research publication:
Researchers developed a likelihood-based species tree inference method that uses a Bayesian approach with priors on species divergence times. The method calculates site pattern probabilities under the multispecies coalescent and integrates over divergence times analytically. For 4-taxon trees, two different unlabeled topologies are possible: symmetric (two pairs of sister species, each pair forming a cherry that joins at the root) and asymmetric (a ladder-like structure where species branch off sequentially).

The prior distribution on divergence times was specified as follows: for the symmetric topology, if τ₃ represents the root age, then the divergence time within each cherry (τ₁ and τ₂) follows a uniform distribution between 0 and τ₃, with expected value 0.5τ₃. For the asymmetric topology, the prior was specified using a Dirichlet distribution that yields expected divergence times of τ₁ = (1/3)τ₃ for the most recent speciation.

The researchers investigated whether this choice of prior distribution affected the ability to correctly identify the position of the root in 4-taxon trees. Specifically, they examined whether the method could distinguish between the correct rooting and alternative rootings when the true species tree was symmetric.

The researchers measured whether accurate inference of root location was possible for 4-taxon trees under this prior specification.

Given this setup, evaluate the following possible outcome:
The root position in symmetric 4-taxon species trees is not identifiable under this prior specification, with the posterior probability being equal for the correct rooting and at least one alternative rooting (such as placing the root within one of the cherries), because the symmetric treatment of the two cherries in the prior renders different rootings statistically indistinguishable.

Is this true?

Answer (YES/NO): NO